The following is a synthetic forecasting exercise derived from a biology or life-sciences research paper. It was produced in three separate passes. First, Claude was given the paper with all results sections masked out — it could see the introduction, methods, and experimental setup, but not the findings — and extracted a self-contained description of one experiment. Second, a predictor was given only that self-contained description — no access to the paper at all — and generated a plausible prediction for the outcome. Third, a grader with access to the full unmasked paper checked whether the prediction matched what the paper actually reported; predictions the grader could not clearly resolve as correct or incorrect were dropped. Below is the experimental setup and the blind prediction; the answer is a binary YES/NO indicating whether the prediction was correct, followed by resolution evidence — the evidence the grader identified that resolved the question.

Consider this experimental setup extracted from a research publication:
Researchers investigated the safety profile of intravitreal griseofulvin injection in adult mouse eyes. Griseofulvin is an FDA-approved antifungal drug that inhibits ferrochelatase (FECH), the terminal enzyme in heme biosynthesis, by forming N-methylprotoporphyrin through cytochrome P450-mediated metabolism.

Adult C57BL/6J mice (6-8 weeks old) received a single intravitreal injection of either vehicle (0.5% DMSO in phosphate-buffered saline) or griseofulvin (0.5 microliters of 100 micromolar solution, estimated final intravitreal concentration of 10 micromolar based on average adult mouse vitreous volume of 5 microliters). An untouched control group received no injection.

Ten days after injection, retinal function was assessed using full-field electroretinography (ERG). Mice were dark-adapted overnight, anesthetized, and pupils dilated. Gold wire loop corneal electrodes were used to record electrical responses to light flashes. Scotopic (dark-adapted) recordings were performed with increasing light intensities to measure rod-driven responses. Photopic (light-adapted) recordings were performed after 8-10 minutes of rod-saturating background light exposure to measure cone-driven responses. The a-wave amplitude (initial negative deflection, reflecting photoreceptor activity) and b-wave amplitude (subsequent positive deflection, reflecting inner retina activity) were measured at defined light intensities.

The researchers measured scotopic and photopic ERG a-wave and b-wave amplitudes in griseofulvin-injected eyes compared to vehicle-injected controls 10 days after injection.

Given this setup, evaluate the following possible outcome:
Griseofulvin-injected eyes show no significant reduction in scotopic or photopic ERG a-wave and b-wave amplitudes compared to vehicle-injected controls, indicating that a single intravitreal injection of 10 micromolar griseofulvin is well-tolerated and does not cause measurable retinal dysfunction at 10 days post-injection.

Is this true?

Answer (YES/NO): YES